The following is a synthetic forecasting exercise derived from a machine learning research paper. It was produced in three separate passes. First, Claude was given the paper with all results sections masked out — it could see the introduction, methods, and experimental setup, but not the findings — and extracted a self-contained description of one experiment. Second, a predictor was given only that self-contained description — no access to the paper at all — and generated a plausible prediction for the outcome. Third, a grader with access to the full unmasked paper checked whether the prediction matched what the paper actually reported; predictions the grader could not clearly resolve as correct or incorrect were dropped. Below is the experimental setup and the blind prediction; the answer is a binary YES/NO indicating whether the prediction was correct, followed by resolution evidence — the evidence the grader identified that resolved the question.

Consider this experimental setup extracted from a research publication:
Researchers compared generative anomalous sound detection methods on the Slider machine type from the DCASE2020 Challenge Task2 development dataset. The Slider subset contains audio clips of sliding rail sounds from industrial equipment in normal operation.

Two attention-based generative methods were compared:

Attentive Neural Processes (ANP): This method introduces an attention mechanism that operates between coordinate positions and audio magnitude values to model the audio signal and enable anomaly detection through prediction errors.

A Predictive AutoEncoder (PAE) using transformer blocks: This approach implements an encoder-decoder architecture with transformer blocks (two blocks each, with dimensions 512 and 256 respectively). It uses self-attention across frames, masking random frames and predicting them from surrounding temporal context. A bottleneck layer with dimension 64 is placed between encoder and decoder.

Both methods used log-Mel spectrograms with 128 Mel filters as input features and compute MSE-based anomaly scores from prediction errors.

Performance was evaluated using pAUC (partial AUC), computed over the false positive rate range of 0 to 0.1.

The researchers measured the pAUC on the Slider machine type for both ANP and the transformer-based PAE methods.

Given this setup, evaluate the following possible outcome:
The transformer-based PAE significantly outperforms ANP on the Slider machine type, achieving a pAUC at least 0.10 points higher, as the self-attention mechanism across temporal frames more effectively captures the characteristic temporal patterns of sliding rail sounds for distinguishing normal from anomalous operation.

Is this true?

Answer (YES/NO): NO